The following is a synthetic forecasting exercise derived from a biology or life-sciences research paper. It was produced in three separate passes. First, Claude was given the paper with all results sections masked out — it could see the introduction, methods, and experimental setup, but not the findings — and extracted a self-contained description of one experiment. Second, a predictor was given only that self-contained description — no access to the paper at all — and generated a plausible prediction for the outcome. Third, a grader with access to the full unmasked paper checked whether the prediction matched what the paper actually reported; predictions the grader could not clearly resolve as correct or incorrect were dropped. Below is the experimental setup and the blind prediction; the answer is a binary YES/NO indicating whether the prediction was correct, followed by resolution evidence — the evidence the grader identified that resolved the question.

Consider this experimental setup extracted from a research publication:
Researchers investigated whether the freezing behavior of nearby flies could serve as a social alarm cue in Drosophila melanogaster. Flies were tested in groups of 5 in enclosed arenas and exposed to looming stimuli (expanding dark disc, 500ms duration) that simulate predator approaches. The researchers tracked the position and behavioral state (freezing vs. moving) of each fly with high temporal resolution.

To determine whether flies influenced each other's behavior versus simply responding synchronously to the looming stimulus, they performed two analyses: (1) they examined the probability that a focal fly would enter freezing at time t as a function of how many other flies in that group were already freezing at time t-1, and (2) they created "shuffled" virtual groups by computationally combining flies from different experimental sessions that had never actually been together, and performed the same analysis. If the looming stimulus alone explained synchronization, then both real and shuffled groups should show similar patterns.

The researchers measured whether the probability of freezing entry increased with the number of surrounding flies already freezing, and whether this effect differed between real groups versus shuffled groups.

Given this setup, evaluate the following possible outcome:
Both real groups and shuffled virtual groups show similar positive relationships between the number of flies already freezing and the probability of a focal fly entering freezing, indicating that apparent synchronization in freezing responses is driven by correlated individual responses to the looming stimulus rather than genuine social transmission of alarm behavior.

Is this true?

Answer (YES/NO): NO